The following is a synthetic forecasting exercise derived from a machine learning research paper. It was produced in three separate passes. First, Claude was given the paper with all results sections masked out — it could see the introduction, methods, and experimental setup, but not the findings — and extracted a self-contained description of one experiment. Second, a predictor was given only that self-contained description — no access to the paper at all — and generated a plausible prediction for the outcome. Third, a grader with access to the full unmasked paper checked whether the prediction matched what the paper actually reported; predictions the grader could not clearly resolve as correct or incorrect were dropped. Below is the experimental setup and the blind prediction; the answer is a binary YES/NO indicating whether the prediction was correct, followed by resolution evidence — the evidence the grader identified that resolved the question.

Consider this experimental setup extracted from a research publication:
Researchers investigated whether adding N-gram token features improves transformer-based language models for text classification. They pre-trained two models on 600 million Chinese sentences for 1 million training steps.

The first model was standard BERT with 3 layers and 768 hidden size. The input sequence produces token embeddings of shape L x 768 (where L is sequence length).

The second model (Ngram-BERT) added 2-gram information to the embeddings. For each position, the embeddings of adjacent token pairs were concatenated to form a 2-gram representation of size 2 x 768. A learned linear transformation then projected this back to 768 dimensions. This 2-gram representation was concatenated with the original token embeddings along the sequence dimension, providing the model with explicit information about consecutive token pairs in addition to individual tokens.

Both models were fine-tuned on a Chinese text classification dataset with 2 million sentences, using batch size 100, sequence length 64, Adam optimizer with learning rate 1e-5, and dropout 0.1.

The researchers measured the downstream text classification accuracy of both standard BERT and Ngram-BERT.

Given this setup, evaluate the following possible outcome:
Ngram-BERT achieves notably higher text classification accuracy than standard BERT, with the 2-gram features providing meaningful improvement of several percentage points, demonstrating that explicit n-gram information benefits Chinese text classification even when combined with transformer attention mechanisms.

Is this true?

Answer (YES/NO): NO